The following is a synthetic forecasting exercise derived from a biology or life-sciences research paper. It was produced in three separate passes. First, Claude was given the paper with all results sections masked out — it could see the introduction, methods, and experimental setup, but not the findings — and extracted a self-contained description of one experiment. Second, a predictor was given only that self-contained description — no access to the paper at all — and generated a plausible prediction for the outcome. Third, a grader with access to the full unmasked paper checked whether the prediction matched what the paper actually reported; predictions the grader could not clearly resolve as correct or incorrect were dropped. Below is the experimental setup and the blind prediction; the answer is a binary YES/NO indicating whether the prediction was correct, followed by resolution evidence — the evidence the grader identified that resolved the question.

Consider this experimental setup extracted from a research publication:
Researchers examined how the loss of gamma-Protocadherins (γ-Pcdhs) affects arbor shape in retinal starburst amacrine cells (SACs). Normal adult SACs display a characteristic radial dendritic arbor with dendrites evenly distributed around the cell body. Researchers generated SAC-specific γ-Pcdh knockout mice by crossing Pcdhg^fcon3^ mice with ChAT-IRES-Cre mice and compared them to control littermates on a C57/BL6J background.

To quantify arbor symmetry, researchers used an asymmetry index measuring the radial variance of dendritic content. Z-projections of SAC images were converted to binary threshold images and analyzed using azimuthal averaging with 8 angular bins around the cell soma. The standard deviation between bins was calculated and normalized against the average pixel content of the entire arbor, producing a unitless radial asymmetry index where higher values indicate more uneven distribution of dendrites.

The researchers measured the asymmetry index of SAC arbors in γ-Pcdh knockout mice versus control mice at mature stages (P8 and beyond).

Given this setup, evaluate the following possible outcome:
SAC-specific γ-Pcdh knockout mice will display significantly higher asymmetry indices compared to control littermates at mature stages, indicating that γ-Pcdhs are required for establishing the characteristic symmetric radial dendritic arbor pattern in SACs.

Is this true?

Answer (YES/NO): YES